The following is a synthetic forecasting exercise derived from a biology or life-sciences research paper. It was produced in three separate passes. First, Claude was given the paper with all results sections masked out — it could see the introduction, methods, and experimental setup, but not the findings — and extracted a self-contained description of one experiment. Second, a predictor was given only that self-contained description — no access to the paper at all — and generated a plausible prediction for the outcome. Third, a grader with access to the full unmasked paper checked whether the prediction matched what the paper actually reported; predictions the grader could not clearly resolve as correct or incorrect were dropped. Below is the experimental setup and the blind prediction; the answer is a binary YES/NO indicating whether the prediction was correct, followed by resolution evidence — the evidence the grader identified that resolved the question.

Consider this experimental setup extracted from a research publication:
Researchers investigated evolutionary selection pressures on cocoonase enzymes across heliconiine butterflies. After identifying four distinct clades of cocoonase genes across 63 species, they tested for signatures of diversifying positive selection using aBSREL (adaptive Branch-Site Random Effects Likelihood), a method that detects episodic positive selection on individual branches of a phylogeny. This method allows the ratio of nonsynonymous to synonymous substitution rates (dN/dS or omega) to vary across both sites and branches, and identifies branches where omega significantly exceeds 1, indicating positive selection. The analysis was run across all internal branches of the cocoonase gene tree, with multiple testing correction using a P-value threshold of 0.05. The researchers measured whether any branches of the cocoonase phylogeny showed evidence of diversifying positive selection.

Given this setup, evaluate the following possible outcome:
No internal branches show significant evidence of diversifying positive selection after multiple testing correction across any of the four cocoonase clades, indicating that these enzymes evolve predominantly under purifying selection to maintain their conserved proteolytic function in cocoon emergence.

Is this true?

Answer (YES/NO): NO